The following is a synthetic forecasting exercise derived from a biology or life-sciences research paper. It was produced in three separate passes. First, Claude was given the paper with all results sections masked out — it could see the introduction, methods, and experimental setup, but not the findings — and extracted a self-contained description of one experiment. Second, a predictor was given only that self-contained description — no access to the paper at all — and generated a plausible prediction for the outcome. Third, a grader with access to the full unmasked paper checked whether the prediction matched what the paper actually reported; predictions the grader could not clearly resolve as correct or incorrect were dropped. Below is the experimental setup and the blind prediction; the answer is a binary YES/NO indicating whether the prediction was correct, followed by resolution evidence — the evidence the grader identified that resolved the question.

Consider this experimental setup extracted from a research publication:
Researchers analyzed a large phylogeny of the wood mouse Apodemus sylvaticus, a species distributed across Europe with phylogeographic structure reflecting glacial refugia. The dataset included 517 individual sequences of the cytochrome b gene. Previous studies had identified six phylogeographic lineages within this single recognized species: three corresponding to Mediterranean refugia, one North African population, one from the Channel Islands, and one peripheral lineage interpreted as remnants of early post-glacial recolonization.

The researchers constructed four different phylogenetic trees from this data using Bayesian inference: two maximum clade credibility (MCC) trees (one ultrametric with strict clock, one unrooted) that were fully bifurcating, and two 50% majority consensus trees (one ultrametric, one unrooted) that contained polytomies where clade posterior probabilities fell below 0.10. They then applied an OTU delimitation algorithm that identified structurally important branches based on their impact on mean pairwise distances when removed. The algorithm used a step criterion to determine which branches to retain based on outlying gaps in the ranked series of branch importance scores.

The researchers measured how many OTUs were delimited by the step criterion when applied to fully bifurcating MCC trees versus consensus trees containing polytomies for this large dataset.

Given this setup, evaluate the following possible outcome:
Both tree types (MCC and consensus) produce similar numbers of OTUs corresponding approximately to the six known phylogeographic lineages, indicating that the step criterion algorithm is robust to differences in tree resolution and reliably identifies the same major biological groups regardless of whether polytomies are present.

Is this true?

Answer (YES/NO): NO